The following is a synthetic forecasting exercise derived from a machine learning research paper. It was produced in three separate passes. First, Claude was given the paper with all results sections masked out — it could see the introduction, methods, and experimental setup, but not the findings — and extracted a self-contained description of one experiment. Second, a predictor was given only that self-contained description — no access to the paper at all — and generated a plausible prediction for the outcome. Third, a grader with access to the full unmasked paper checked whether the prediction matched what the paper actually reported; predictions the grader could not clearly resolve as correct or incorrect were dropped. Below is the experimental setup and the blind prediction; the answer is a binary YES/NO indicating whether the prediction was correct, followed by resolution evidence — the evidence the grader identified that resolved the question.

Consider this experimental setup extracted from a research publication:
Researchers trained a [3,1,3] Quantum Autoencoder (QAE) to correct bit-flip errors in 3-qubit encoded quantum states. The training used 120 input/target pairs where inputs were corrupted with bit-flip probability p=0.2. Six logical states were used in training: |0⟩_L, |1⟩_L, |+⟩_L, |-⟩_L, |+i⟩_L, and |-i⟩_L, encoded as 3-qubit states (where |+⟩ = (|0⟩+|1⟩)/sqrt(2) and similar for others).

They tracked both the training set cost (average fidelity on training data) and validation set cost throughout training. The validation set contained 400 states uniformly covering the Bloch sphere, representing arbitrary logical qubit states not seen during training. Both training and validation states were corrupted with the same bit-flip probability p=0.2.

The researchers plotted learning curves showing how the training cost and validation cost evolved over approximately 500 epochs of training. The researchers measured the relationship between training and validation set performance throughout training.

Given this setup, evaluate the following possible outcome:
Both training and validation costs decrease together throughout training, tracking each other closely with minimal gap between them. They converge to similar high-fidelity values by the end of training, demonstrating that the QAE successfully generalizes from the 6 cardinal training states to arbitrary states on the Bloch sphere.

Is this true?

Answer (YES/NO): NO